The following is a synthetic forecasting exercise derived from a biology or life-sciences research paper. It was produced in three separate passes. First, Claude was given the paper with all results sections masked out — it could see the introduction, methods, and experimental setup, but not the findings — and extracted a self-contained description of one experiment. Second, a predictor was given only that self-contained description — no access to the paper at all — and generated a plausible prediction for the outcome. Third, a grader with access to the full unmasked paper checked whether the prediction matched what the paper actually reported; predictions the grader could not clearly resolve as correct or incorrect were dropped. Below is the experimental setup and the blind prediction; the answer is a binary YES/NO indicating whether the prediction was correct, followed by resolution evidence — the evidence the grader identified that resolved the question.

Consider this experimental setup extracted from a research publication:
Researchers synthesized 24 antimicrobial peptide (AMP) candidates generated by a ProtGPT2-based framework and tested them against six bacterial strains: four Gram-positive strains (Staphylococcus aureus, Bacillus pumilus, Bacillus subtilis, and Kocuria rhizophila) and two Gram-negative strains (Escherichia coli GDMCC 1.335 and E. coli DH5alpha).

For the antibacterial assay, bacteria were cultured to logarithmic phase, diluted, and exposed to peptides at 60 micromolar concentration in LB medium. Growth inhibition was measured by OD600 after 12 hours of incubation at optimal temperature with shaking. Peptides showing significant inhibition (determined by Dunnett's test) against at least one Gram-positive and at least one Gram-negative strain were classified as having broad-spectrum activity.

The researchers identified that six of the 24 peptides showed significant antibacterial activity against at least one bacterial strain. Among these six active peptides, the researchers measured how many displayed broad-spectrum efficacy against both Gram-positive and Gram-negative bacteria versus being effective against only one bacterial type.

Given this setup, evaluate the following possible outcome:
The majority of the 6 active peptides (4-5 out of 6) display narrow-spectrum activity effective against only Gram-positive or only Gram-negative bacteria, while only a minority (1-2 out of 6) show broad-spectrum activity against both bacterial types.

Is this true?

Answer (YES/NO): NO